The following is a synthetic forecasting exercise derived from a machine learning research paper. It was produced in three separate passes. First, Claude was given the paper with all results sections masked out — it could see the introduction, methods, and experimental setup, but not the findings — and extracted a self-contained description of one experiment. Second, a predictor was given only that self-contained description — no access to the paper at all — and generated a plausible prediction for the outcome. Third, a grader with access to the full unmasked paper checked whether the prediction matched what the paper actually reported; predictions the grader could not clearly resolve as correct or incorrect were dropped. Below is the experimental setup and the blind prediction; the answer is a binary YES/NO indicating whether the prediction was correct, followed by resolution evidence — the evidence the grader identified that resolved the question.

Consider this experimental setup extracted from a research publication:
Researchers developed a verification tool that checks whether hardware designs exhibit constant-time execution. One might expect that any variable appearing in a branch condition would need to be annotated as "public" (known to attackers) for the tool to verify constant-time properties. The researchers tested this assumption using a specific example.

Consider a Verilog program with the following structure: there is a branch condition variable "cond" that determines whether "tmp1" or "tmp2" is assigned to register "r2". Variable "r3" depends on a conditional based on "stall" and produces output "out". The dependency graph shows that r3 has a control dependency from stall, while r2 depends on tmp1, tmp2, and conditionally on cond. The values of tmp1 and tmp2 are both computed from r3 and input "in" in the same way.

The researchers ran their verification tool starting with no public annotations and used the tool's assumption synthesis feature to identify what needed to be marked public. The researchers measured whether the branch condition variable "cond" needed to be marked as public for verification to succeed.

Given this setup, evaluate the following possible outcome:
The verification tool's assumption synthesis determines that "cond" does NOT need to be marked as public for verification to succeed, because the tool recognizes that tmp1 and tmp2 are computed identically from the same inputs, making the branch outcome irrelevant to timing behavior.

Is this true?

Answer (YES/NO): YES